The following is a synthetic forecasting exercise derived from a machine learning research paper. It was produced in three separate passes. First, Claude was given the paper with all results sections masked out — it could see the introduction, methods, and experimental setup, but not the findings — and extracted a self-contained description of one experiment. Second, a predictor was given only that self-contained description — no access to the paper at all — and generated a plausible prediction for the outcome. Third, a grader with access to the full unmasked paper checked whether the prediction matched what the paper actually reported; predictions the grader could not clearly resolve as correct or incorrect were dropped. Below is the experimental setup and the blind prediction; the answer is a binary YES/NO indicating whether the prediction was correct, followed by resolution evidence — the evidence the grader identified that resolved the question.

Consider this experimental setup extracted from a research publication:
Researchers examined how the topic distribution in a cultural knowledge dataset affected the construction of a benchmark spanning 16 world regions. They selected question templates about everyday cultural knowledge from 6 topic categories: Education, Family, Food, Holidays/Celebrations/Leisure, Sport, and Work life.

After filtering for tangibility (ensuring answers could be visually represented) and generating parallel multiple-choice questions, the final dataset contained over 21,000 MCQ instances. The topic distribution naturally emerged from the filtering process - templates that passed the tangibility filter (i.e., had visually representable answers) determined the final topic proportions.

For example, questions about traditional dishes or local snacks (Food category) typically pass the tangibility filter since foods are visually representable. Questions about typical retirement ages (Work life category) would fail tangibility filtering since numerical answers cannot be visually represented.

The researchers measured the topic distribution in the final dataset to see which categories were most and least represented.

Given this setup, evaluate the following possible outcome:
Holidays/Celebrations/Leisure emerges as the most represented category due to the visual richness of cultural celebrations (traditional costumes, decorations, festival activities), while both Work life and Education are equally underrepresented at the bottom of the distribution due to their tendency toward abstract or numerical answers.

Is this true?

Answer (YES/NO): NO